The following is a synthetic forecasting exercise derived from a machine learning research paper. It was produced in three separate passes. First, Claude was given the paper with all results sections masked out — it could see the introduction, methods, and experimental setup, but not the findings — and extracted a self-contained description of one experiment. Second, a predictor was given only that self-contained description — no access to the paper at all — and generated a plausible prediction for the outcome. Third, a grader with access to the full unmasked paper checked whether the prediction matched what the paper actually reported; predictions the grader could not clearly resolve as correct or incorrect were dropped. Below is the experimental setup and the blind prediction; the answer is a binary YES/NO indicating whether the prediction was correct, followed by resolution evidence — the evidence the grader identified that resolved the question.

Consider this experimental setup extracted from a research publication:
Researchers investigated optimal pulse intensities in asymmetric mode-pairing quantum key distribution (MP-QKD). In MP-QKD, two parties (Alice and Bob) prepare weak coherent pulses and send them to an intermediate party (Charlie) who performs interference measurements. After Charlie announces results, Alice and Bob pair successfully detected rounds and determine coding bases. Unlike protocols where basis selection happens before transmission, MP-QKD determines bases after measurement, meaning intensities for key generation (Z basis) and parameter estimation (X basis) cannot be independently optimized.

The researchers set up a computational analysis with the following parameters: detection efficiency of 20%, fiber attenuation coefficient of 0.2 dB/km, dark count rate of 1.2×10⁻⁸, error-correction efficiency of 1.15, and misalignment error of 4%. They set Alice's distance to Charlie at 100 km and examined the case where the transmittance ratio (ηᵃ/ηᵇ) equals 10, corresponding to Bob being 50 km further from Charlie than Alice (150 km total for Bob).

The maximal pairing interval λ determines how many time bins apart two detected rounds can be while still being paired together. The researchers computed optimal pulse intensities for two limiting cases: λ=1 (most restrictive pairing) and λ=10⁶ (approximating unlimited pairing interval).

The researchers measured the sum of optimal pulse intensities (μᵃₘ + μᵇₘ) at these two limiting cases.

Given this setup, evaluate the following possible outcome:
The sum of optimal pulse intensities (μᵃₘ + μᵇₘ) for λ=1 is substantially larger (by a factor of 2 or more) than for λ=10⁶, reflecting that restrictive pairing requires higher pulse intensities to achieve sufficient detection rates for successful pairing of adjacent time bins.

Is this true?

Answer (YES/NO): NO